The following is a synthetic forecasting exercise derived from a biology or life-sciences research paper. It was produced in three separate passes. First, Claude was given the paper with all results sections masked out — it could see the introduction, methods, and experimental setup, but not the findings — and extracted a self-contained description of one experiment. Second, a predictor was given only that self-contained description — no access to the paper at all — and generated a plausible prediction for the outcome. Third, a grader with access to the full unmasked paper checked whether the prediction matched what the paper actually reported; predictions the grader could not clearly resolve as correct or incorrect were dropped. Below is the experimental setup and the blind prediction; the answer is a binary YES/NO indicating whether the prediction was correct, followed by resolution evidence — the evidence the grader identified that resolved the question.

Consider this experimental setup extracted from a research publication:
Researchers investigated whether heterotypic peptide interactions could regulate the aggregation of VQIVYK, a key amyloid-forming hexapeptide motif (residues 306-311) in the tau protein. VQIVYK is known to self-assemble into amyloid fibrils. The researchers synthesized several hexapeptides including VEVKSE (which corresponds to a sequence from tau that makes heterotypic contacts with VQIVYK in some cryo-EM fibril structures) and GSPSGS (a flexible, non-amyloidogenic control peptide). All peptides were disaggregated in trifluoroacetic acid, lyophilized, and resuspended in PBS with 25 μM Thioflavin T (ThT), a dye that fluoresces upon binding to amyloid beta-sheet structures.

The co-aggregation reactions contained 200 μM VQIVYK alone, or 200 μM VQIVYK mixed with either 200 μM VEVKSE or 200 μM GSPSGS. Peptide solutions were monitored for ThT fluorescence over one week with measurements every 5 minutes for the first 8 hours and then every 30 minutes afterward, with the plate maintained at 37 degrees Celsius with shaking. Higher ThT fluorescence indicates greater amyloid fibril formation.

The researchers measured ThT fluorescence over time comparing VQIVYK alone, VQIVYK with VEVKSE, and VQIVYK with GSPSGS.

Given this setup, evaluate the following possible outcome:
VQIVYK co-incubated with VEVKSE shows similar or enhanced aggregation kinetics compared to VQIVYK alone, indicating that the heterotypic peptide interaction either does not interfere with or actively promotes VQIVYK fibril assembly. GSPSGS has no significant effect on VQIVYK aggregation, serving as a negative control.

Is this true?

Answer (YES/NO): NO